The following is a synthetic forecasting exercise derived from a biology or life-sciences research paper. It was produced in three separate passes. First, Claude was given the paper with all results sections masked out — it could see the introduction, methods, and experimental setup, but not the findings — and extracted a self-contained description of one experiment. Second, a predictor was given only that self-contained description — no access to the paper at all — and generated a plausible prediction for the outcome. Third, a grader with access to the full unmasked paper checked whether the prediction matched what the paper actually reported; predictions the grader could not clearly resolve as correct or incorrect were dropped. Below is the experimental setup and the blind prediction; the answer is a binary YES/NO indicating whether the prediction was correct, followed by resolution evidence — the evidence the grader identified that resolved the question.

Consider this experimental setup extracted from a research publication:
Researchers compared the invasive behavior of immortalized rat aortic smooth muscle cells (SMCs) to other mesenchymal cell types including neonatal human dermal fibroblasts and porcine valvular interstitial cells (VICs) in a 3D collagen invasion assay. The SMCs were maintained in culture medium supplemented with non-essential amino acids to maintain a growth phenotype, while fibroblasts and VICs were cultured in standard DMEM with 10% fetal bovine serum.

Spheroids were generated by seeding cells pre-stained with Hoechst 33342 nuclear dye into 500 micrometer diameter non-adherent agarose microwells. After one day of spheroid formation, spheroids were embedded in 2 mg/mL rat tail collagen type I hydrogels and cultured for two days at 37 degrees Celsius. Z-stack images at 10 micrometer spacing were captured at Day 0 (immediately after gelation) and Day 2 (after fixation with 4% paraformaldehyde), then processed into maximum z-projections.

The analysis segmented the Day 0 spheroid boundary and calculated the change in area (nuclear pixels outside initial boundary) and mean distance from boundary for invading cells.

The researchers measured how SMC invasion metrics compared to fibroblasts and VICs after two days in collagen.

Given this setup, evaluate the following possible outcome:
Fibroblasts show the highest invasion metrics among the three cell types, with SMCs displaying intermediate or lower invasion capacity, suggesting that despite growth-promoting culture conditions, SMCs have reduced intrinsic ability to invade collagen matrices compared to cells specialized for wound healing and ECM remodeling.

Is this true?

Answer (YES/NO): NO